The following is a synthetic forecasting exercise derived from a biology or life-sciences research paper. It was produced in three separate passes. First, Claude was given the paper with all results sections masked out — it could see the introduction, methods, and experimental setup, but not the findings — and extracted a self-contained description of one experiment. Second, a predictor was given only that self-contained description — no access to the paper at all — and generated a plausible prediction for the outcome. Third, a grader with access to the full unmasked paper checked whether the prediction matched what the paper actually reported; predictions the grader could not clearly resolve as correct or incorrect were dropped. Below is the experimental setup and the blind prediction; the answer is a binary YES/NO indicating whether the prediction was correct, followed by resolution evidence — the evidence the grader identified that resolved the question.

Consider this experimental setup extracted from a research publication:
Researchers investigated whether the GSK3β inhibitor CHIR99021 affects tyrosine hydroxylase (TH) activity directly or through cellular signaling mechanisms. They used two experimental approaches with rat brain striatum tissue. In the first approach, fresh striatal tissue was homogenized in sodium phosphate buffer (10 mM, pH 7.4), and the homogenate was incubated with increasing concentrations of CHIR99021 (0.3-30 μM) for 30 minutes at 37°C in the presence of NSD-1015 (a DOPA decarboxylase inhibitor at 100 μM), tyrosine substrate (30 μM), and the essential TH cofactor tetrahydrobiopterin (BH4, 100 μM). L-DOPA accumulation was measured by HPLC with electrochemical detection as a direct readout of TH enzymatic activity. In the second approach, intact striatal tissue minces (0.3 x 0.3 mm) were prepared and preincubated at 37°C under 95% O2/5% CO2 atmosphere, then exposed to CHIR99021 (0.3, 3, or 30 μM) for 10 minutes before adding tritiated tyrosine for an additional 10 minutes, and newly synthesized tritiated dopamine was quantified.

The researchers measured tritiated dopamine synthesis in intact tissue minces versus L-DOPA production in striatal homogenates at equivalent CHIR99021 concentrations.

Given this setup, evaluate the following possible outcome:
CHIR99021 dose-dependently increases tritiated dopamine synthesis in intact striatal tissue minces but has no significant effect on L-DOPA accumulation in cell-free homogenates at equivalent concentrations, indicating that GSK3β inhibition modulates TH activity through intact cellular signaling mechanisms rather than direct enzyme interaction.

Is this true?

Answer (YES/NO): NO